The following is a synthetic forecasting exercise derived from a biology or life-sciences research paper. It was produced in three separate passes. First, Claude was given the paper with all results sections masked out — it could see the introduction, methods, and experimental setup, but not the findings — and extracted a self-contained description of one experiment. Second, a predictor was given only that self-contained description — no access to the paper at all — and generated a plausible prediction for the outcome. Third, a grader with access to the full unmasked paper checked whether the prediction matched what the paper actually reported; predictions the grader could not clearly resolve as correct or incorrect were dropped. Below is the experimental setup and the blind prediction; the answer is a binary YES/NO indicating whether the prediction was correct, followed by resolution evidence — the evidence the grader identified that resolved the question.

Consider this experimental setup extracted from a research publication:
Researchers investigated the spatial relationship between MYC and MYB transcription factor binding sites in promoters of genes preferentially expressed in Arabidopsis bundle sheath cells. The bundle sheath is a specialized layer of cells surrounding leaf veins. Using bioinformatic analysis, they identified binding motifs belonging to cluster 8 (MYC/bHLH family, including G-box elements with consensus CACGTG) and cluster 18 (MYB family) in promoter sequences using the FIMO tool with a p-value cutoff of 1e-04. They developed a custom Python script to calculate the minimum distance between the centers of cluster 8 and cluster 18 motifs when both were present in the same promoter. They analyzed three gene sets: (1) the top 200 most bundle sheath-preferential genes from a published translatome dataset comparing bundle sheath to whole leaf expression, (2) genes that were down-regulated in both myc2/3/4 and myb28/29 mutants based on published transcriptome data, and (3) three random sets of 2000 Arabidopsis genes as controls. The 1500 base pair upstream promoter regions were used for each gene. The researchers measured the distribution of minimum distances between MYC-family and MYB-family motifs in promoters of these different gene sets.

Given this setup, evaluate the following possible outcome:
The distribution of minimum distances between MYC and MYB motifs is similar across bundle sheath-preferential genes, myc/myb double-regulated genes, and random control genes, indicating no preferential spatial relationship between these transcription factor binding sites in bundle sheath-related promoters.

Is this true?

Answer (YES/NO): NO